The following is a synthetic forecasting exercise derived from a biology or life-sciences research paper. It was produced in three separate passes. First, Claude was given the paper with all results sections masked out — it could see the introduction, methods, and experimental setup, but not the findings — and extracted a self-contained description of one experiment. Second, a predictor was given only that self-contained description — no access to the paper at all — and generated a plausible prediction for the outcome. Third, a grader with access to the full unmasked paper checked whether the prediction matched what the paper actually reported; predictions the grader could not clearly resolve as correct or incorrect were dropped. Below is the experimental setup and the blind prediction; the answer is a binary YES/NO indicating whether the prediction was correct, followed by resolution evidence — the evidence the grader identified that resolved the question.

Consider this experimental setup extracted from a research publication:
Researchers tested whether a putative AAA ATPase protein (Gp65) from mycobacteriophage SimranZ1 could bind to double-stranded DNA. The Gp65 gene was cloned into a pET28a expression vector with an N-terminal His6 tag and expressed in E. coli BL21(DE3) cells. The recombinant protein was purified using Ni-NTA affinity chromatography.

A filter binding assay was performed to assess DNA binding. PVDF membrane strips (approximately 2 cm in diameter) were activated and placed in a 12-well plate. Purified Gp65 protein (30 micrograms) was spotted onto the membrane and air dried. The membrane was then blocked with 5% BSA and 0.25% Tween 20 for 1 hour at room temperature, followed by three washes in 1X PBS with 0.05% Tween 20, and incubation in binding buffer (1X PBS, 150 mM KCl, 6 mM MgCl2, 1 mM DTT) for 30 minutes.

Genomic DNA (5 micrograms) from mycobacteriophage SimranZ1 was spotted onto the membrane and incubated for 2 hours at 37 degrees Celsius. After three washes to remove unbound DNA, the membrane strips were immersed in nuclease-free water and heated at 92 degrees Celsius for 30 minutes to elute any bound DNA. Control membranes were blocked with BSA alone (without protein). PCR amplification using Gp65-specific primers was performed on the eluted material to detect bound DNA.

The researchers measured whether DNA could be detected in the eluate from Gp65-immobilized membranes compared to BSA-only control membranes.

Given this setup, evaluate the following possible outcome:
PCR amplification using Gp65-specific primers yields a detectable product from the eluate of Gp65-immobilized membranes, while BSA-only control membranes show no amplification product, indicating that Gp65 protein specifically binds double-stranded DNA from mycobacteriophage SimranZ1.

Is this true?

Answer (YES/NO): YES